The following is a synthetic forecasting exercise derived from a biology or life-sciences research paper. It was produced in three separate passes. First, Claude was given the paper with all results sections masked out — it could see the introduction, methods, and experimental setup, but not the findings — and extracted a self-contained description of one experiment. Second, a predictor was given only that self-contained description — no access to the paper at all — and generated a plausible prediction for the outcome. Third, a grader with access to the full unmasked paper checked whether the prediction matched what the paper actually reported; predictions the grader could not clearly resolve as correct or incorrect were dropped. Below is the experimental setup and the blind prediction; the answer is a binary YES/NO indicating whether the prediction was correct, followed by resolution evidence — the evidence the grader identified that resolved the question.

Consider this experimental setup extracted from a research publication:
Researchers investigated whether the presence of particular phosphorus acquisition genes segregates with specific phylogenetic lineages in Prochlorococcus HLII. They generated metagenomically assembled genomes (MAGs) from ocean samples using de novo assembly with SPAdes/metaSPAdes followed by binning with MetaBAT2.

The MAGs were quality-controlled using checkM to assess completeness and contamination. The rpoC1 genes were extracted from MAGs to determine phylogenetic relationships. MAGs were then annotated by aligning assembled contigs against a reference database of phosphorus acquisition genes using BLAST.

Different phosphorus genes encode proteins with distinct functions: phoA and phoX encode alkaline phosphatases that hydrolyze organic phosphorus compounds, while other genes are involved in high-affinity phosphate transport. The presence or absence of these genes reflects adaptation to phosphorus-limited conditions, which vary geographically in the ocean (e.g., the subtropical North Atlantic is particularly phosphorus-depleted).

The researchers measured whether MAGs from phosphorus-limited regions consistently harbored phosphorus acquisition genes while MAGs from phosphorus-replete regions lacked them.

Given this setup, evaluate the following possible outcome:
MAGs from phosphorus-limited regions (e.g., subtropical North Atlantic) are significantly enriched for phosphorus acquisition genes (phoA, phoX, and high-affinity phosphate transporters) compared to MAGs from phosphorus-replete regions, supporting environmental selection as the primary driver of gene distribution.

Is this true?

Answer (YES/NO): YES